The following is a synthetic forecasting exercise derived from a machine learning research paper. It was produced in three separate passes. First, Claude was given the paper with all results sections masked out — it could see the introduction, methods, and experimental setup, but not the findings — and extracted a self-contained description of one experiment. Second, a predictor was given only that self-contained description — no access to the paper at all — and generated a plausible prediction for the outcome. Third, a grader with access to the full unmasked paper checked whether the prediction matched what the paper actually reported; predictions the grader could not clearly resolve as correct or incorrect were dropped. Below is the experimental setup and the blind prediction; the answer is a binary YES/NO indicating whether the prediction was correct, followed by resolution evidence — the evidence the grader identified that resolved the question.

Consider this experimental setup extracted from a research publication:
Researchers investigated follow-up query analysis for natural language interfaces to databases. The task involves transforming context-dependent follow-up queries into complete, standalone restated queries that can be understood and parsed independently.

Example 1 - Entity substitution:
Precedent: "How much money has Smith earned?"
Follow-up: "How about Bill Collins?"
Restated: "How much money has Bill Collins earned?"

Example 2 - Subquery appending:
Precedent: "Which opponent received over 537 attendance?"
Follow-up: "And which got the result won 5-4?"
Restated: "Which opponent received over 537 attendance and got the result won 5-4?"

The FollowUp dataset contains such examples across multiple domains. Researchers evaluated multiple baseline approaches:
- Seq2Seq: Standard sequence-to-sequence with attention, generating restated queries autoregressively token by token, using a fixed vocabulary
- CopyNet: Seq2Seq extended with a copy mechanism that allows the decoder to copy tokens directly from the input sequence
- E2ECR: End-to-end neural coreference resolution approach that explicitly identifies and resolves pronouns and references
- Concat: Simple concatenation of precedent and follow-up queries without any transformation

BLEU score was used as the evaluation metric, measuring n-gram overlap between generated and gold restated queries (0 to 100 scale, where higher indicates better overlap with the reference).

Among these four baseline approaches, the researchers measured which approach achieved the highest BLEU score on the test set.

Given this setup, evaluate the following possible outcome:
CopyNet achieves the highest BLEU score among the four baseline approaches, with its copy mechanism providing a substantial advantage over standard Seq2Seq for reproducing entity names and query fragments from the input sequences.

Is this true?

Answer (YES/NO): NO